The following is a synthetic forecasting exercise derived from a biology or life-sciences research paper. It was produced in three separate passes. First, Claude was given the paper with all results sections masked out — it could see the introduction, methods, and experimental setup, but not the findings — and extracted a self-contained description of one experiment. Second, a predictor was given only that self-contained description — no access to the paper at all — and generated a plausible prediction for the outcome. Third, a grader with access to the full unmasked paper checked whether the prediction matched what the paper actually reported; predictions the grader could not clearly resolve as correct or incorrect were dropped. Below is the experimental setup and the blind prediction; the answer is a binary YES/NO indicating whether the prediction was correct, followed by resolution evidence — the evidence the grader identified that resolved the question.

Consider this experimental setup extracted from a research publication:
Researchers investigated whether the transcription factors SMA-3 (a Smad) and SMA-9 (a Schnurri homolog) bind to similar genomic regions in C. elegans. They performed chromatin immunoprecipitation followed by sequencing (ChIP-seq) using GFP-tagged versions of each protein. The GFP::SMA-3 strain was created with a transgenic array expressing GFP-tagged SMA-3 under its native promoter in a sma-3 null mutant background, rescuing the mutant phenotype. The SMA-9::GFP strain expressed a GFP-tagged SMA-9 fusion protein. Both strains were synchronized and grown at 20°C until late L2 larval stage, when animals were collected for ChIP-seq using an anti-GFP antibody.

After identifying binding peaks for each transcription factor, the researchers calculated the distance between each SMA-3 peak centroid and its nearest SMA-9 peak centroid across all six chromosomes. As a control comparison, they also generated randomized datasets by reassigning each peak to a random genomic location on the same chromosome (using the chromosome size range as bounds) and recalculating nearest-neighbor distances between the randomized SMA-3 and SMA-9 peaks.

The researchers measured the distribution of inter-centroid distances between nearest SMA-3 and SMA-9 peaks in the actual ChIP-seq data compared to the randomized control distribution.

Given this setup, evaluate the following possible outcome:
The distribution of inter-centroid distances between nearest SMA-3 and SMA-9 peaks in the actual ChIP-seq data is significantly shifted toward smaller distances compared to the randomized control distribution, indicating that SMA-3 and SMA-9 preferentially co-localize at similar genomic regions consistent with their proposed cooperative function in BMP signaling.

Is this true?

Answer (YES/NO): YES